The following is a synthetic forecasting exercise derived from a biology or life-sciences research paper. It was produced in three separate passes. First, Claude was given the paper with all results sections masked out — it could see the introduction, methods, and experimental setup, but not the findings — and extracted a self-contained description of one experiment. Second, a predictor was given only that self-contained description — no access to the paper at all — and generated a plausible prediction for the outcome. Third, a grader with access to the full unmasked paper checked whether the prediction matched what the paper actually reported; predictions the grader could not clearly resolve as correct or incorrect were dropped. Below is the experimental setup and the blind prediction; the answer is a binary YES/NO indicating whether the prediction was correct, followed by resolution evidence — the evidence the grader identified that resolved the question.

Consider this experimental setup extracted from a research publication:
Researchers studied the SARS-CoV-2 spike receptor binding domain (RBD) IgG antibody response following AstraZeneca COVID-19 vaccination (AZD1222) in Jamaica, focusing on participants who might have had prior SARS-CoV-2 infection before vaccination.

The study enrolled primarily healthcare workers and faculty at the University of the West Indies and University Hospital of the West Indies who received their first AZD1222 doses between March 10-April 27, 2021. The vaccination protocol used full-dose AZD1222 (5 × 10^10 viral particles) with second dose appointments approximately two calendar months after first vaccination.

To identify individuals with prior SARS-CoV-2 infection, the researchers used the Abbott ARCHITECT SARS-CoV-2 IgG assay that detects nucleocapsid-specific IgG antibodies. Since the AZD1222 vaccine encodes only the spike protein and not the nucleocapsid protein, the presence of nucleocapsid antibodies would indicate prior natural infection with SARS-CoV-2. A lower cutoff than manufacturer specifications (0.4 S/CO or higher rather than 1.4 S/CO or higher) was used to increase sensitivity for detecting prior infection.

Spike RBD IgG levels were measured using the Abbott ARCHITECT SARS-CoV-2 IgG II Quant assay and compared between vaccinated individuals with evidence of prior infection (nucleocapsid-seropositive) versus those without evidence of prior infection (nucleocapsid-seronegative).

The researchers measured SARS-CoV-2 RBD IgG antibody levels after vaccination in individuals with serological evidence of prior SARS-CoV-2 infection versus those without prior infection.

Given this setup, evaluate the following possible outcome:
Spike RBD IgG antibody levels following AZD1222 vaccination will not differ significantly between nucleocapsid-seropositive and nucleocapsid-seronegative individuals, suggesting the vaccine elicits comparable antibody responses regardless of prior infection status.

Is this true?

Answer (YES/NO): NO